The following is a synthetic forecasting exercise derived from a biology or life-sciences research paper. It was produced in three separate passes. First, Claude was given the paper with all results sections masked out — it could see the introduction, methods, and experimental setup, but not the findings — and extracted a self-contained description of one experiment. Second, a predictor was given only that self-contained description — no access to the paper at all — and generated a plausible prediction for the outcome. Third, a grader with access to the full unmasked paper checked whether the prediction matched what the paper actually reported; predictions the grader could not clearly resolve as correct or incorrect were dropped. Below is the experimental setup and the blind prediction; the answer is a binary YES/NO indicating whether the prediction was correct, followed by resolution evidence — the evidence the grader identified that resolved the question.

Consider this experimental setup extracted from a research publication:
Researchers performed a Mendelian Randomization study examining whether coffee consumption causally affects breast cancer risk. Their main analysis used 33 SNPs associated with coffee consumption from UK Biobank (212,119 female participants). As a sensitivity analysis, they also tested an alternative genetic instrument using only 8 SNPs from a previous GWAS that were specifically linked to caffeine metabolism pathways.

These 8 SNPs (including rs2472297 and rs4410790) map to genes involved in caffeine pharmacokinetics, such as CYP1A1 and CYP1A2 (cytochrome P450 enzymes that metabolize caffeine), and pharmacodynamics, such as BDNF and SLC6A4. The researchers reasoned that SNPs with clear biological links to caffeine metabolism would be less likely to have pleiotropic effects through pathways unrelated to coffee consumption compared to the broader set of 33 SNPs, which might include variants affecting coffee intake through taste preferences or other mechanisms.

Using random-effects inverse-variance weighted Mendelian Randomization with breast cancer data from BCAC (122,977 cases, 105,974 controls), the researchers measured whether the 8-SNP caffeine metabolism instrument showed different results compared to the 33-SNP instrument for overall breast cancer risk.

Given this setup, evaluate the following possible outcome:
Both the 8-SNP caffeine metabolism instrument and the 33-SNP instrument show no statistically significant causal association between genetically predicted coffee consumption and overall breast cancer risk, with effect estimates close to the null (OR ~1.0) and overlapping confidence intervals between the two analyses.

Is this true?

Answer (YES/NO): NO